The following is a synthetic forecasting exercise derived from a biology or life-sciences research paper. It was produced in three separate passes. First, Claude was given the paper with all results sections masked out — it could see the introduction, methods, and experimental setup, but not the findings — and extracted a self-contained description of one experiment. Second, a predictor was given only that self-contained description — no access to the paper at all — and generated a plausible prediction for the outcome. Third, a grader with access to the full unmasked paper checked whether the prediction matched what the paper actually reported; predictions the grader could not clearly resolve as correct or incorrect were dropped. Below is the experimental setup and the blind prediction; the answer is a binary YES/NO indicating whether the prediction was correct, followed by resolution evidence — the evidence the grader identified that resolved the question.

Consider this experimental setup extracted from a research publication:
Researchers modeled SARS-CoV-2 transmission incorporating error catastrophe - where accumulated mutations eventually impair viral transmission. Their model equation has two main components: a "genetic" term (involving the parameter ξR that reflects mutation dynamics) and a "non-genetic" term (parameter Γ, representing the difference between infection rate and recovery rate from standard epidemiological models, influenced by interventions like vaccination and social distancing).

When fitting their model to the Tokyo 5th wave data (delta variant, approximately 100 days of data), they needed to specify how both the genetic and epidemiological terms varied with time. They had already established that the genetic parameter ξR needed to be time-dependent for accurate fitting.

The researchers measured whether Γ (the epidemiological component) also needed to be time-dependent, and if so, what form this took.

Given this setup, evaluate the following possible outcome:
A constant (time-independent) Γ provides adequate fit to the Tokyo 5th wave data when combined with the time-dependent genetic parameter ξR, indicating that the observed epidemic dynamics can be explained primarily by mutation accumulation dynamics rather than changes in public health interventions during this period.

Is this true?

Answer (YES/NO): NO